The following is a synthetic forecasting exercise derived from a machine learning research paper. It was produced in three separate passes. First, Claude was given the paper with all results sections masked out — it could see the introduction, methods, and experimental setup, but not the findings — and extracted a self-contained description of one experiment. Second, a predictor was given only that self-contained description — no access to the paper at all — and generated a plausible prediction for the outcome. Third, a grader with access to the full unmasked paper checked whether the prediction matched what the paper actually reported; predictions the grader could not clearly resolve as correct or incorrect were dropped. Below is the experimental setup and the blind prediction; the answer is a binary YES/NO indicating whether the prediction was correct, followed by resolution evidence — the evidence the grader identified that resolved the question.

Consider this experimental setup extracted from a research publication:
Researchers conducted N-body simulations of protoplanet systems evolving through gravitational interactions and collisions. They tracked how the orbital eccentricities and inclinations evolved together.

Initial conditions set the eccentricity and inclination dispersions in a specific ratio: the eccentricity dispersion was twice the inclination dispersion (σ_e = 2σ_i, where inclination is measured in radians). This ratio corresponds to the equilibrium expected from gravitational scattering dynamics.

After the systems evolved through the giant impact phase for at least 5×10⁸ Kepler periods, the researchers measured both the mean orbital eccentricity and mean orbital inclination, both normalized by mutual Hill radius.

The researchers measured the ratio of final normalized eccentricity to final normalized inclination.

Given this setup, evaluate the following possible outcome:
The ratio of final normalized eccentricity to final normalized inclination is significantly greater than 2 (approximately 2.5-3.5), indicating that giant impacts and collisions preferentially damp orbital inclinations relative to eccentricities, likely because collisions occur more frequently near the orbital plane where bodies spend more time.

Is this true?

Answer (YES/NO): NO